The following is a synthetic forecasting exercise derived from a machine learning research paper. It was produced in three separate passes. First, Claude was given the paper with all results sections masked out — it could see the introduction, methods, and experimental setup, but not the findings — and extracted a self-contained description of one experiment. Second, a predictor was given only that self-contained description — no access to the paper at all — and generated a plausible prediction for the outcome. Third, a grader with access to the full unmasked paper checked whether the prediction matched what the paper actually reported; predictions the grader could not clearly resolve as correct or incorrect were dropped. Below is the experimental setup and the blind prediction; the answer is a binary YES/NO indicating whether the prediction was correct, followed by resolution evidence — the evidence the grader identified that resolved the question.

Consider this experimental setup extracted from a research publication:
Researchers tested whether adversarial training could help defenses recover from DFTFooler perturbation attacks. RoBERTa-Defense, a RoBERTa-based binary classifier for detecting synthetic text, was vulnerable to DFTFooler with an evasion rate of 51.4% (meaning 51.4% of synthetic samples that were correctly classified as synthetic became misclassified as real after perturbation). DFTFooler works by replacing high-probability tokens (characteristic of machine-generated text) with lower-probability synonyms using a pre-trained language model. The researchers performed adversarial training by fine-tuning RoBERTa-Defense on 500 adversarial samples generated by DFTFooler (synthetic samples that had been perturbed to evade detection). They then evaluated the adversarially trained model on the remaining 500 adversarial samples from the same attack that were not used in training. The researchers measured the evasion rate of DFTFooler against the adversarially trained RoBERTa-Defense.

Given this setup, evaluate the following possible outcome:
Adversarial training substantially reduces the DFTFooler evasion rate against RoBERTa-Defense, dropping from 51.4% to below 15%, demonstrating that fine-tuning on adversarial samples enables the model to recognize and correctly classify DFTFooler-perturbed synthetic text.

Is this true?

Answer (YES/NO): YES